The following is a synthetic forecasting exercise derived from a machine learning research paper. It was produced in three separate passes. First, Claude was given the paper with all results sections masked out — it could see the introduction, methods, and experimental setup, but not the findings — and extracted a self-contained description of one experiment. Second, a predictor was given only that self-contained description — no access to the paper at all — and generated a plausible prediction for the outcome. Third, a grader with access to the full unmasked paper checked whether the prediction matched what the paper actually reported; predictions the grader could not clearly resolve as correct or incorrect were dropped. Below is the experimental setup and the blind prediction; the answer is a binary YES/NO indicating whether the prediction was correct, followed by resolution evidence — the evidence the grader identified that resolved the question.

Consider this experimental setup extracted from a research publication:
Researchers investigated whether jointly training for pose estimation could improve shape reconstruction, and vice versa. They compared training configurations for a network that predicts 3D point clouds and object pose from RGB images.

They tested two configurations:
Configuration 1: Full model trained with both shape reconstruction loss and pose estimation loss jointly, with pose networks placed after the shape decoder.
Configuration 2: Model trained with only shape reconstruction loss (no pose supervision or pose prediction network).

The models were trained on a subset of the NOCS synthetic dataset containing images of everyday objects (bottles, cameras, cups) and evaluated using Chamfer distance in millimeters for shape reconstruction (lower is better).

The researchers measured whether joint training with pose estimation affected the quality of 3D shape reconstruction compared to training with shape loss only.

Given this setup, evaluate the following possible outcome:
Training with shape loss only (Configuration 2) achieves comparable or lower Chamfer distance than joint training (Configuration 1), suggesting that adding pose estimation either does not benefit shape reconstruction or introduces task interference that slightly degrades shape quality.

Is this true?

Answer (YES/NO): NO